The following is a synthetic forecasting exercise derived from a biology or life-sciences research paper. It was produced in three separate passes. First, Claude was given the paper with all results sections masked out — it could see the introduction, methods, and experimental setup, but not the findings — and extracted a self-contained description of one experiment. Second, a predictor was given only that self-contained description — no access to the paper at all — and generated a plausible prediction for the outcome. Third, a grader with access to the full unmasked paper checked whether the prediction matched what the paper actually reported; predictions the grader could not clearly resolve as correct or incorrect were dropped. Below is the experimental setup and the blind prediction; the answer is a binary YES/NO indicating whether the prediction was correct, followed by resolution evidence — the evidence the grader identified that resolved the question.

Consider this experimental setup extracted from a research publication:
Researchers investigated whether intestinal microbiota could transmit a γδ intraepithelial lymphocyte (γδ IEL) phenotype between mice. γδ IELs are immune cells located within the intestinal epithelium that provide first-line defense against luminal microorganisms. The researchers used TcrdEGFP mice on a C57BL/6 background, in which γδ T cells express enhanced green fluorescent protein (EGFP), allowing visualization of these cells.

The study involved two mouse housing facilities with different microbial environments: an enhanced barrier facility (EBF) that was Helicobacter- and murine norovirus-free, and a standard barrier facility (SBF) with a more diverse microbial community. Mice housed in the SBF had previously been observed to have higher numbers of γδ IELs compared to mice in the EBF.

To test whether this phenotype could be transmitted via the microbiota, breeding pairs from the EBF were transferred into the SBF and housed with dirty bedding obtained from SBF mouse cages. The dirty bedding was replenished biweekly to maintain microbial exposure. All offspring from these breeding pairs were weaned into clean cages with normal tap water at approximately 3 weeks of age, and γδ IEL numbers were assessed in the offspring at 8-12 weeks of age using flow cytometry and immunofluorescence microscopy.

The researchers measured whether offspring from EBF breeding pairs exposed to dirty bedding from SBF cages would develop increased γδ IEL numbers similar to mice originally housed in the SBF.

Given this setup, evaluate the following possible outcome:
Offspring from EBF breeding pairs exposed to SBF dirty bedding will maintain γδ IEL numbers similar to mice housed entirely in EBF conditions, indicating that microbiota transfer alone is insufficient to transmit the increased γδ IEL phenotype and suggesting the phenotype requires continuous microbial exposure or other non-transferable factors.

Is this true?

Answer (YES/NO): NO